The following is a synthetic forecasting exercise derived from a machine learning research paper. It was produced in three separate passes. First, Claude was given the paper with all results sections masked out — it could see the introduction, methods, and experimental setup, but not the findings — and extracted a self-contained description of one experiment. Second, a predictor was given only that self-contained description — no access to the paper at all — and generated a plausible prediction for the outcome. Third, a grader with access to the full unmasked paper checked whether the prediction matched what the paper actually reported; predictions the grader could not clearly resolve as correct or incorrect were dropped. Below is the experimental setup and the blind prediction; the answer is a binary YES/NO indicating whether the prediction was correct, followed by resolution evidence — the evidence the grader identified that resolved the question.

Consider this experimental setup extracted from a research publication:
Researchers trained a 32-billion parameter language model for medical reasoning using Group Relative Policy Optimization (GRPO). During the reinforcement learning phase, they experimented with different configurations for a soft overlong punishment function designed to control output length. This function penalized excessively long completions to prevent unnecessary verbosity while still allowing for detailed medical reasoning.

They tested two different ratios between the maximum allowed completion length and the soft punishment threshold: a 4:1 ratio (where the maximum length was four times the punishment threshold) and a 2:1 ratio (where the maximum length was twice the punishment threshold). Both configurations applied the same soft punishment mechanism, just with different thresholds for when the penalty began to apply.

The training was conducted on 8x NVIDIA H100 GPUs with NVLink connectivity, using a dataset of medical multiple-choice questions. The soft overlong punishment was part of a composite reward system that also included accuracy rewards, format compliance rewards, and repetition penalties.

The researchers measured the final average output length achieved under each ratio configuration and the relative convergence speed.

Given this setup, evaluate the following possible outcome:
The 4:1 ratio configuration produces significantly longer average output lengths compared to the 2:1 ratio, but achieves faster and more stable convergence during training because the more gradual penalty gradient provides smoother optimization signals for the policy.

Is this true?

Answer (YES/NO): NO